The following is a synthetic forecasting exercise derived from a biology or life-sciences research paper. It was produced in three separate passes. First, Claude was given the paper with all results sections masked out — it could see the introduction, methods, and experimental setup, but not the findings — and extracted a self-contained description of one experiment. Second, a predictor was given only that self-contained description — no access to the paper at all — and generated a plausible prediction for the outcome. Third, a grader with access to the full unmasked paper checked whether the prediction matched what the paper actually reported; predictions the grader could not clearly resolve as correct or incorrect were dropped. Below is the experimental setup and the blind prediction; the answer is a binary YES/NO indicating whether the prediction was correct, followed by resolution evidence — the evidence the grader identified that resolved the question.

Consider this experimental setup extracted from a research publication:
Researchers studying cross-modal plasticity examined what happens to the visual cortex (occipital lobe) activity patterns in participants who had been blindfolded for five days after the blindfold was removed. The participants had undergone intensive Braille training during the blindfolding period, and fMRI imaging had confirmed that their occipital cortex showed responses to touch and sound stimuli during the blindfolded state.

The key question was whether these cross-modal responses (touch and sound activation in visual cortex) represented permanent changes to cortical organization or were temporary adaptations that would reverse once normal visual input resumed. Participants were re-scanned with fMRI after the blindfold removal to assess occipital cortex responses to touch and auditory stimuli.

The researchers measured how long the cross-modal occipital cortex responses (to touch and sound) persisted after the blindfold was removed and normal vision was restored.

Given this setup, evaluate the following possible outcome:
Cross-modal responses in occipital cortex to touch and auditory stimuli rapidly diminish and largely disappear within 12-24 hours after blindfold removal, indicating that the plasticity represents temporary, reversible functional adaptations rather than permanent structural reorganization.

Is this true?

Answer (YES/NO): YES